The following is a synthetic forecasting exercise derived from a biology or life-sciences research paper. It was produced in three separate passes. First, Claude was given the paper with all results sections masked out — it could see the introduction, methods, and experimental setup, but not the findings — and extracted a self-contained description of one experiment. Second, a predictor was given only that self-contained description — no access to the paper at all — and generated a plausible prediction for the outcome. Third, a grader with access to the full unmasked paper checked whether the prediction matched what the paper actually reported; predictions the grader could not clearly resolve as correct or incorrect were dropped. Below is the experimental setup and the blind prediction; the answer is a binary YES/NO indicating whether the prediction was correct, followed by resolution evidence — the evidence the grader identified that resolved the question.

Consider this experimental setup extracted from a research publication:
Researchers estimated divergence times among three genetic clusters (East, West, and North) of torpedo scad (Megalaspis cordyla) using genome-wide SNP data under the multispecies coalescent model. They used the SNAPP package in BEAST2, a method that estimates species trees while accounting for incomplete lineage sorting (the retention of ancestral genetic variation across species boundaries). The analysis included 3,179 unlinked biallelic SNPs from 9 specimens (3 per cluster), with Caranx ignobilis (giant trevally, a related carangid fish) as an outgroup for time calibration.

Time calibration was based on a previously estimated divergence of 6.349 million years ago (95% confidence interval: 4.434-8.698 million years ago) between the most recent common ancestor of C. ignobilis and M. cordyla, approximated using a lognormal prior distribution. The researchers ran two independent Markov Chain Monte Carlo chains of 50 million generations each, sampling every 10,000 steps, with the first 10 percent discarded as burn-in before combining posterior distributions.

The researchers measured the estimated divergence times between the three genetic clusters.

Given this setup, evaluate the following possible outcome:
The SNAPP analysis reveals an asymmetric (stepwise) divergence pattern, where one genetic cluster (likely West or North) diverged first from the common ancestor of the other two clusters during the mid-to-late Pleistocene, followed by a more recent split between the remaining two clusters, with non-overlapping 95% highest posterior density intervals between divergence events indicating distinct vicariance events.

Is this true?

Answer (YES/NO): NO